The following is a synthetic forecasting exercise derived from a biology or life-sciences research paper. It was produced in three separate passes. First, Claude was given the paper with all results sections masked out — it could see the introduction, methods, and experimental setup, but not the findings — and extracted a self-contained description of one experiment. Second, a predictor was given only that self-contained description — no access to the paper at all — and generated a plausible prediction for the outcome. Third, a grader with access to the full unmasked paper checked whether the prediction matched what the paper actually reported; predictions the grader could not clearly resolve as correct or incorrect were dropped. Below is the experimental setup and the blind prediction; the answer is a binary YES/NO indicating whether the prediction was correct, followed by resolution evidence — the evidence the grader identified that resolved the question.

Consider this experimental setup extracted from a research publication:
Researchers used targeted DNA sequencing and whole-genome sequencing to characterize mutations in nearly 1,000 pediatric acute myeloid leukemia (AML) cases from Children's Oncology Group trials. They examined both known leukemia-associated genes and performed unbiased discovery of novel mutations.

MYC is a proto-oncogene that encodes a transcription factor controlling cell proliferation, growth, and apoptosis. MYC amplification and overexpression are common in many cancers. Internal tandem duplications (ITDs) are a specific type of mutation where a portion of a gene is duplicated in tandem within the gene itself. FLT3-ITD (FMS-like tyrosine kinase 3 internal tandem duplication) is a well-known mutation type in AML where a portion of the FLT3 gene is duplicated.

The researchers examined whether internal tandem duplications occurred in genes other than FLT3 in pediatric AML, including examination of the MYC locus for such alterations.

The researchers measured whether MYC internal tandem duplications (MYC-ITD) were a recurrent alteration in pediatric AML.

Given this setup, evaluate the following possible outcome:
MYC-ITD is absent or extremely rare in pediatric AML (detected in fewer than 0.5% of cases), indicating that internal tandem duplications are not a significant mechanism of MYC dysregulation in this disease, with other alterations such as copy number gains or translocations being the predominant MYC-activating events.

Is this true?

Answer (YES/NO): NO